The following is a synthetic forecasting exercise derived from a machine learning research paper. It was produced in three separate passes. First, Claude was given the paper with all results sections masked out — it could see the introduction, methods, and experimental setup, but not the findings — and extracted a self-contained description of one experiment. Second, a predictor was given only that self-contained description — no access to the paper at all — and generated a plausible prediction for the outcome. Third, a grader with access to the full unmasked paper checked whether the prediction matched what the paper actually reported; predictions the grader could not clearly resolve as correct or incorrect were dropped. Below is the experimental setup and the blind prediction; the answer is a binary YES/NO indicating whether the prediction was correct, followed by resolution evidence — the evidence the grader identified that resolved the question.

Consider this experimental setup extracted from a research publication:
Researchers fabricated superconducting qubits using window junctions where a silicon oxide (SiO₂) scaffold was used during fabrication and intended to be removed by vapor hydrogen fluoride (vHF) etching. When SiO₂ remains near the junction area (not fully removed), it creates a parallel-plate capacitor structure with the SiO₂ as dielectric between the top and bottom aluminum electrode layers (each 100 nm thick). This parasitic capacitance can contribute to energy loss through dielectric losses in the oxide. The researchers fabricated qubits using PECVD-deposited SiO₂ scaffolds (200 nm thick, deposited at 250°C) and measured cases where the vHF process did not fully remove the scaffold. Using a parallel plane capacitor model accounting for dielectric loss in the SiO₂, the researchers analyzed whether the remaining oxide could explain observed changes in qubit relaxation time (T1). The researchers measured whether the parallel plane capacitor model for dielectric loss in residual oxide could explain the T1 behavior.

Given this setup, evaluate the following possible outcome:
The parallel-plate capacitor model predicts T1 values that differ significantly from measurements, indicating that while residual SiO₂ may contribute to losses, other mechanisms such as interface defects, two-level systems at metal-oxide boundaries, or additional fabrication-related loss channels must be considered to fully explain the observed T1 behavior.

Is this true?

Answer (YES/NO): YES